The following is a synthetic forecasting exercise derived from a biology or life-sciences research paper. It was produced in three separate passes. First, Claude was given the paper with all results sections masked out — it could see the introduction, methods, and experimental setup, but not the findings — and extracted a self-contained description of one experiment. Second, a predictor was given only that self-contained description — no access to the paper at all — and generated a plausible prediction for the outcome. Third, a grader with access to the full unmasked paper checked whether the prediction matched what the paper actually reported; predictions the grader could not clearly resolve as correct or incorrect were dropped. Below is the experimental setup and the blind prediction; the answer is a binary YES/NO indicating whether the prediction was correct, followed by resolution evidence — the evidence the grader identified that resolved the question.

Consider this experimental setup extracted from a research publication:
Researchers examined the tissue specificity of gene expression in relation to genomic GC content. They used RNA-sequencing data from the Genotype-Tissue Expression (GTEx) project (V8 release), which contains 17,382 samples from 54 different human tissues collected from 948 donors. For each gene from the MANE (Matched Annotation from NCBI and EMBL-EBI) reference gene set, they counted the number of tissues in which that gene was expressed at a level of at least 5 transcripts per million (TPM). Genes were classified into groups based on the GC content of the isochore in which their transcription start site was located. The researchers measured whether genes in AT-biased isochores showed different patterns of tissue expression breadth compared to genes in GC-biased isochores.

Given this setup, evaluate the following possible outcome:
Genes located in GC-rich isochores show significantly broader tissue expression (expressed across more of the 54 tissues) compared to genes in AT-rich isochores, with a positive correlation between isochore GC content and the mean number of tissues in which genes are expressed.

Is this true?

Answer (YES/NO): YES